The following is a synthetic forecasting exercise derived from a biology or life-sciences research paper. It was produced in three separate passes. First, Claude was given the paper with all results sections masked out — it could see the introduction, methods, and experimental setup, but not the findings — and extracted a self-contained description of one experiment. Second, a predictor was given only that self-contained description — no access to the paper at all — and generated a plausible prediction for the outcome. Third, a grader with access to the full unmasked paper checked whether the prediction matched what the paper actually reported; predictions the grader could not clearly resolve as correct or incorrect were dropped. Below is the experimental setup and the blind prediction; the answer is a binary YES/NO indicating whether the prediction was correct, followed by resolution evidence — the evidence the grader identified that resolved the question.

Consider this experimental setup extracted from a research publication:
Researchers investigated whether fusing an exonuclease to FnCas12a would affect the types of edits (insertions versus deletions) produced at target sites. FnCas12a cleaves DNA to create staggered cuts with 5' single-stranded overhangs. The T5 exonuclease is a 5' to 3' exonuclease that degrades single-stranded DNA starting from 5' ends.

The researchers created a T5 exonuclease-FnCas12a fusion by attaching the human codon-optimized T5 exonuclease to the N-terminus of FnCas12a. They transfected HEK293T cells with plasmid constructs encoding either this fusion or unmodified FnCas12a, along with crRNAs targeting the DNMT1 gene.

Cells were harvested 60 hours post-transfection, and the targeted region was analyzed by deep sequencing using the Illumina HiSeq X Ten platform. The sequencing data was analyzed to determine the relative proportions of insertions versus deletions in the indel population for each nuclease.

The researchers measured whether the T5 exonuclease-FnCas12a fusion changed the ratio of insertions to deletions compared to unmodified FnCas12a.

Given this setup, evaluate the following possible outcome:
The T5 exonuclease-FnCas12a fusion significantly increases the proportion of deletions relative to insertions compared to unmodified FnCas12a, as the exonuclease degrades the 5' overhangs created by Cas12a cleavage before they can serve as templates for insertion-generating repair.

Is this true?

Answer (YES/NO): YES